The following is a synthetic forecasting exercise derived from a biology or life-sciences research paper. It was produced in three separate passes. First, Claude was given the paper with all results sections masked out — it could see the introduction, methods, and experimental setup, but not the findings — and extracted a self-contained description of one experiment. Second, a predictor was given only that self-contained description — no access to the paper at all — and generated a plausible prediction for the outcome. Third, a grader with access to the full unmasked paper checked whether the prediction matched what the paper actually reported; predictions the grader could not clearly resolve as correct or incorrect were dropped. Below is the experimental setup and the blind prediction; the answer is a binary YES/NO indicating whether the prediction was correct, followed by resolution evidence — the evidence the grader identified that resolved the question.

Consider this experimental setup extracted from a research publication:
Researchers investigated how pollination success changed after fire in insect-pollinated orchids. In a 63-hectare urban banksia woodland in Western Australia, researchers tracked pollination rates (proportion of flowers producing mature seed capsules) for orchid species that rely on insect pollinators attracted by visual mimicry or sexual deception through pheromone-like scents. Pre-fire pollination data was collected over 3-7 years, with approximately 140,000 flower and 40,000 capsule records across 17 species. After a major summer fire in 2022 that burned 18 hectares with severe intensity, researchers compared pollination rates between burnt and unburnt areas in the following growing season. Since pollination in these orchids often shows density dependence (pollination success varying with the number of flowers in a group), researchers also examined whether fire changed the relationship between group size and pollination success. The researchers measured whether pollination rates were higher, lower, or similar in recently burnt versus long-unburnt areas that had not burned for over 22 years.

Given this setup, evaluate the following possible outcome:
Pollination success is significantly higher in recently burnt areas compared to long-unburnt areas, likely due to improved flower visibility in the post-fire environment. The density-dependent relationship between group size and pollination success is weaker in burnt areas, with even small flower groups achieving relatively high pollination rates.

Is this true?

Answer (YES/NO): NO